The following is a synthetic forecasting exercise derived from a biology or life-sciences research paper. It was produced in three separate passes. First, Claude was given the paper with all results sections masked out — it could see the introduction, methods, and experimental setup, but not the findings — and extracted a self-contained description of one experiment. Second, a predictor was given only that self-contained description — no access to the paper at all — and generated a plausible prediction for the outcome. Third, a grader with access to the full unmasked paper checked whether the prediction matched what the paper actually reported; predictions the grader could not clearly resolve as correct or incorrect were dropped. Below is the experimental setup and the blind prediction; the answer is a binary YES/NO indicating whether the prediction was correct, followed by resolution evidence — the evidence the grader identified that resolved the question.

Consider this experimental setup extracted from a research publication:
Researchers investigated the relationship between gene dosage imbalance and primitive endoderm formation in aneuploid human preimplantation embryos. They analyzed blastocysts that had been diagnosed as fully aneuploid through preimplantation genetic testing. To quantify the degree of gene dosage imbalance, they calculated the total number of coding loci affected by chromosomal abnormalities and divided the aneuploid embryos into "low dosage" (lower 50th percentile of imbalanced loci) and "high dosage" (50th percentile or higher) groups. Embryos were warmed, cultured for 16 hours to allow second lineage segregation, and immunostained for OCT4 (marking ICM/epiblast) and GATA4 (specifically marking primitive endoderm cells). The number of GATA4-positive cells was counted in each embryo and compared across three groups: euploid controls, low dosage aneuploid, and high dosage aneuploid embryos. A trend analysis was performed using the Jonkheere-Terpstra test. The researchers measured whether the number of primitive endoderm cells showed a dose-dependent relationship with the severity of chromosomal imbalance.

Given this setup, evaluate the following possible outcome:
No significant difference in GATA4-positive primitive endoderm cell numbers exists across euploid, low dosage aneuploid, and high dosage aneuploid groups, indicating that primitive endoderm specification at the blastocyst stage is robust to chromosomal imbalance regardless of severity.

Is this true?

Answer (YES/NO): NO